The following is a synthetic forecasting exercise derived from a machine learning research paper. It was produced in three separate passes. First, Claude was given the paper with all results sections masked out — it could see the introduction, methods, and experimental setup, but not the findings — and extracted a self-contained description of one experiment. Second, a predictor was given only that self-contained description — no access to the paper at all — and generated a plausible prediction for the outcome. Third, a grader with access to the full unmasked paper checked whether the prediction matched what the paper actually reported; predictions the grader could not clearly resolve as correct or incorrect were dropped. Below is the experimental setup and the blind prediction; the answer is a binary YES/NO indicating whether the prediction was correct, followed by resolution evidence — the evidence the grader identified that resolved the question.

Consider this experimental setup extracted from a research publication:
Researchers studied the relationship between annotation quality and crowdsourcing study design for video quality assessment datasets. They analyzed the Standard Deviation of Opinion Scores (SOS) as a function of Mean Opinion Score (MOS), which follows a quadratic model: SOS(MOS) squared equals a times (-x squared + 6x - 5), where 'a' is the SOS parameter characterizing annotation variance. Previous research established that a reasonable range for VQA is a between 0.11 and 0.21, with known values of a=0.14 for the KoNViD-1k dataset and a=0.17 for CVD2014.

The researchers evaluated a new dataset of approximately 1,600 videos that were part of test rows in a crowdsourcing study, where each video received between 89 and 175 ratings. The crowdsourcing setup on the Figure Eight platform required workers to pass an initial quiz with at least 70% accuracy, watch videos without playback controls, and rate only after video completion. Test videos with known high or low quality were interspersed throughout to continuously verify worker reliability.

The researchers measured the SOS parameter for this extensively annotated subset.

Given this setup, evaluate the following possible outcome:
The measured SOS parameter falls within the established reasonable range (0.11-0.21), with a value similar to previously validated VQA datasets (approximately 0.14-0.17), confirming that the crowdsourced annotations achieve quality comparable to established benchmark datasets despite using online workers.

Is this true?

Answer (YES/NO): NO